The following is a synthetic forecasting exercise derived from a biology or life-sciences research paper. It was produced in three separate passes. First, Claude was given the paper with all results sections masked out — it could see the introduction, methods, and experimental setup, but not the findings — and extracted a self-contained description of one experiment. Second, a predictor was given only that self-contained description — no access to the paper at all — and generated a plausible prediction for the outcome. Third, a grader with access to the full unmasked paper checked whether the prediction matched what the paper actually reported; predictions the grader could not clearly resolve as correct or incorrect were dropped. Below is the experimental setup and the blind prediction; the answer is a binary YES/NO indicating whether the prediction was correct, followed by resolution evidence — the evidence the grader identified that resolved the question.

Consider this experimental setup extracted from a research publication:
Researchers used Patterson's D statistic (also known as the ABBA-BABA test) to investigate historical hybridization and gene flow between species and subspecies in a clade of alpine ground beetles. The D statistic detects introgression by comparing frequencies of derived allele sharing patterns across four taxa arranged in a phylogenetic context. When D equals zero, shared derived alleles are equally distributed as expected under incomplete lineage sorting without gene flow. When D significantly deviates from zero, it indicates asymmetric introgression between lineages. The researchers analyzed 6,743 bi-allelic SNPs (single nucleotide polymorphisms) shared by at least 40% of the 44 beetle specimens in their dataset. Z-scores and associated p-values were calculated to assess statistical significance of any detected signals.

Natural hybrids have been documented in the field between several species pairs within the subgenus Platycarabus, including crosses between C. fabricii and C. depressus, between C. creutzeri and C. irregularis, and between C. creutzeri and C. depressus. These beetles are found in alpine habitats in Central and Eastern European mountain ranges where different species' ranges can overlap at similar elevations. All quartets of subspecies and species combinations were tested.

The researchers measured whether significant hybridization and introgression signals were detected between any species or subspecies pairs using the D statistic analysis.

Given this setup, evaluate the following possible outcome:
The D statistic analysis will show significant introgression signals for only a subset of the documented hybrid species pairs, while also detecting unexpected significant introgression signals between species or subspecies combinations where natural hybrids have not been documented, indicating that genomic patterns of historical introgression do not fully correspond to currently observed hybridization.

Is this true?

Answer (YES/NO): NO